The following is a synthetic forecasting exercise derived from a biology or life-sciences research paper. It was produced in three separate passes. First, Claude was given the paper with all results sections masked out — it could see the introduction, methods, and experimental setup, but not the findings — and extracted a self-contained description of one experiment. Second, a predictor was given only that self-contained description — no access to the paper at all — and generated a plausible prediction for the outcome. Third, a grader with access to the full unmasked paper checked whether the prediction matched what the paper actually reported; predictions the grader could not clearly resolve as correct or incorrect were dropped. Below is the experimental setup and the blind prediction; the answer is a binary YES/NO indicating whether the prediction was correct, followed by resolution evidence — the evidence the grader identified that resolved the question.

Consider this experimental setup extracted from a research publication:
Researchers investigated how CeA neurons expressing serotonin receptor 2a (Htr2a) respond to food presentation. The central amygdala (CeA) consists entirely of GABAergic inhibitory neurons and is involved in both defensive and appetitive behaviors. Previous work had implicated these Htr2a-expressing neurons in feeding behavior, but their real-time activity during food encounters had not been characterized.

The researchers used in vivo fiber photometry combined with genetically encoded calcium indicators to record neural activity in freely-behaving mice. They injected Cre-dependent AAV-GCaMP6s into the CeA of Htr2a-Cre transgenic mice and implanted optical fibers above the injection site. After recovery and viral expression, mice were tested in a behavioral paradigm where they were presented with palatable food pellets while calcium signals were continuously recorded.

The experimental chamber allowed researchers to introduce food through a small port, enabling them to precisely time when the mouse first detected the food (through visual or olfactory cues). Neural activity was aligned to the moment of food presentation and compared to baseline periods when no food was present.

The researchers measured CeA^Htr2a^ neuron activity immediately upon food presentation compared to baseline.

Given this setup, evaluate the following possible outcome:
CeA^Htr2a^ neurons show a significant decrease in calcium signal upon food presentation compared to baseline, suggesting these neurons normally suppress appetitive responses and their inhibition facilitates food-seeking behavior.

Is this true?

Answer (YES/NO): NO